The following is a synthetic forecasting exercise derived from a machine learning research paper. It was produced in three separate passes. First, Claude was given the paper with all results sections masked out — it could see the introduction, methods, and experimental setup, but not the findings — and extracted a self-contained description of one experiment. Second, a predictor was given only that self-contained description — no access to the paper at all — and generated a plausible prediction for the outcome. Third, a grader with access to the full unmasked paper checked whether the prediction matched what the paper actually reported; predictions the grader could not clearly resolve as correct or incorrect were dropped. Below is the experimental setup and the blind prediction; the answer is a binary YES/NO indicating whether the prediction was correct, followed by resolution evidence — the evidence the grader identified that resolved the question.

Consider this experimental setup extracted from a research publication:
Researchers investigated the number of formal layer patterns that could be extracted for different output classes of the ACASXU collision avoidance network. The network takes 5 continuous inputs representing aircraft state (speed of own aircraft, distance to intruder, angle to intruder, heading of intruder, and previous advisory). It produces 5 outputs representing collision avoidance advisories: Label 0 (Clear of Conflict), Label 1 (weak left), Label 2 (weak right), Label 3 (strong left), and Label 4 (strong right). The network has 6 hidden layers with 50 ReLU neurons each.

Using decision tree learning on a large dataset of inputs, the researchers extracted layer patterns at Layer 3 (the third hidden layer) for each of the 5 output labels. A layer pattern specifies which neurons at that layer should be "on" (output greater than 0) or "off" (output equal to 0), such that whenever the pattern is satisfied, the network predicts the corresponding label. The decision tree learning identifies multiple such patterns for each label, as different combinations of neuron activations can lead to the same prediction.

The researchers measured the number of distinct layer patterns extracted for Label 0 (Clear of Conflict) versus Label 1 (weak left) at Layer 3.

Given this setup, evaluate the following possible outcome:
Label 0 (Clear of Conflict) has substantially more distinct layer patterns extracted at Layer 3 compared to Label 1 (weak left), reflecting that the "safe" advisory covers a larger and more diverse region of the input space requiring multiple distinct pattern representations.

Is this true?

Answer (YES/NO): YES